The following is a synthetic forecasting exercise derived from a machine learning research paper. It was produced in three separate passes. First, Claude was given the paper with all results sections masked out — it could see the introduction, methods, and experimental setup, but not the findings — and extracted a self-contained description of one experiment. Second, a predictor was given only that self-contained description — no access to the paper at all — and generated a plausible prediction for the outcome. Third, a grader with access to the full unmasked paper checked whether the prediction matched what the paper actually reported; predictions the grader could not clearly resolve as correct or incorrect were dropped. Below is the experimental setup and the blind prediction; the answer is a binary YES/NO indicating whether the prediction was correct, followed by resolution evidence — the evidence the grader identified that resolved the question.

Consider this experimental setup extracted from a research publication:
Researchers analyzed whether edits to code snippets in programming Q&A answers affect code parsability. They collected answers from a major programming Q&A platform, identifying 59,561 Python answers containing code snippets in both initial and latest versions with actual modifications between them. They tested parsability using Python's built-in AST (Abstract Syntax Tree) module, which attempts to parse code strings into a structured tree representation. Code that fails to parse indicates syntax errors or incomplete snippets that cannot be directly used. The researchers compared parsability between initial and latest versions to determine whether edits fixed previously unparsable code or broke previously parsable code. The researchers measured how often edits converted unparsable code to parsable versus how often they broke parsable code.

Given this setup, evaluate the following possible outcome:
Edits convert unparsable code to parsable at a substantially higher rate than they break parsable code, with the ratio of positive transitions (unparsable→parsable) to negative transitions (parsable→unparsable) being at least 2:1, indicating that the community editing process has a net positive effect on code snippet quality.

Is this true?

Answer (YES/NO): NO